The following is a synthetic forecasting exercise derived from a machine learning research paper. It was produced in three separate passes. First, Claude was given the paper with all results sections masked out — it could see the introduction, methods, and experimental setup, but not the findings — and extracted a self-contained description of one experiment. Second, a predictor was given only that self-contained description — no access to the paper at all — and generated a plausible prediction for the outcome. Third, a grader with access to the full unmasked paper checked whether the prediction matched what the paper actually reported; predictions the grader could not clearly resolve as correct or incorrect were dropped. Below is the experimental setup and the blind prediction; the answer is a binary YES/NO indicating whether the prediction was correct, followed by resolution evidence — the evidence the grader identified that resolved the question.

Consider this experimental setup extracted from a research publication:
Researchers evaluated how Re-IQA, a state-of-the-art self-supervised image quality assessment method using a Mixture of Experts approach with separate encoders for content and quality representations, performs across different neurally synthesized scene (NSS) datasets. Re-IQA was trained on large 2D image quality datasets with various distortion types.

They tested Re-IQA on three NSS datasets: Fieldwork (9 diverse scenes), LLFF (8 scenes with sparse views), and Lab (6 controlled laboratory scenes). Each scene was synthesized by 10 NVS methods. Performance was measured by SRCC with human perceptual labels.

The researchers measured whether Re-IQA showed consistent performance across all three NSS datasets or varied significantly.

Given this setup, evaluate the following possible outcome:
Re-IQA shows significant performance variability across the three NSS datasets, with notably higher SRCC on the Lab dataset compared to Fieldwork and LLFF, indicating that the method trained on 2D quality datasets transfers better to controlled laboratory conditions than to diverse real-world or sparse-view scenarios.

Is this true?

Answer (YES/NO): NO